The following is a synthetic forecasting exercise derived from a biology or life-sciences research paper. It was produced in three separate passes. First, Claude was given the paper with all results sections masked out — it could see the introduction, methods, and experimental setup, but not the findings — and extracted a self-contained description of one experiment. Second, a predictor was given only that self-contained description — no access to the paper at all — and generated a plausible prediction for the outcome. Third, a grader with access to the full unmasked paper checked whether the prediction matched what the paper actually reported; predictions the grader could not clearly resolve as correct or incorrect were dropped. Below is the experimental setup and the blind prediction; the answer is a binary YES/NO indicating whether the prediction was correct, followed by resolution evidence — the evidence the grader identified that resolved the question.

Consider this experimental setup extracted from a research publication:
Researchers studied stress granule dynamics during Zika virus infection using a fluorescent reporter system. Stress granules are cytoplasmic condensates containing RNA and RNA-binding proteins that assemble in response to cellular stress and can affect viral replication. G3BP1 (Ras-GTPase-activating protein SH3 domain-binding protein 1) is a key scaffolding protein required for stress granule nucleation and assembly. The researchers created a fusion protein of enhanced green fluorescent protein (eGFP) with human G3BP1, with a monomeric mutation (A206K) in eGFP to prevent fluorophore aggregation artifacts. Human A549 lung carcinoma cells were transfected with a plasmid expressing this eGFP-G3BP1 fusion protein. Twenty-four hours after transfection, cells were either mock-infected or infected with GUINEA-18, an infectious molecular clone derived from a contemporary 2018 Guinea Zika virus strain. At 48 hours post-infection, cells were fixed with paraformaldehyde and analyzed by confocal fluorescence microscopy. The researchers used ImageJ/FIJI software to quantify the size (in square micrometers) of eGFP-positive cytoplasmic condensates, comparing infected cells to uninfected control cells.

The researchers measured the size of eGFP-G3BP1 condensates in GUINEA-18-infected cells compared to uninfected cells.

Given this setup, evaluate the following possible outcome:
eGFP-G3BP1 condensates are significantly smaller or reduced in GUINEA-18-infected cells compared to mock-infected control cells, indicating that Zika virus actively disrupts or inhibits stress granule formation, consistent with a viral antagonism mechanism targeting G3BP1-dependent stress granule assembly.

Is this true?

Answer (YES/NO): YES